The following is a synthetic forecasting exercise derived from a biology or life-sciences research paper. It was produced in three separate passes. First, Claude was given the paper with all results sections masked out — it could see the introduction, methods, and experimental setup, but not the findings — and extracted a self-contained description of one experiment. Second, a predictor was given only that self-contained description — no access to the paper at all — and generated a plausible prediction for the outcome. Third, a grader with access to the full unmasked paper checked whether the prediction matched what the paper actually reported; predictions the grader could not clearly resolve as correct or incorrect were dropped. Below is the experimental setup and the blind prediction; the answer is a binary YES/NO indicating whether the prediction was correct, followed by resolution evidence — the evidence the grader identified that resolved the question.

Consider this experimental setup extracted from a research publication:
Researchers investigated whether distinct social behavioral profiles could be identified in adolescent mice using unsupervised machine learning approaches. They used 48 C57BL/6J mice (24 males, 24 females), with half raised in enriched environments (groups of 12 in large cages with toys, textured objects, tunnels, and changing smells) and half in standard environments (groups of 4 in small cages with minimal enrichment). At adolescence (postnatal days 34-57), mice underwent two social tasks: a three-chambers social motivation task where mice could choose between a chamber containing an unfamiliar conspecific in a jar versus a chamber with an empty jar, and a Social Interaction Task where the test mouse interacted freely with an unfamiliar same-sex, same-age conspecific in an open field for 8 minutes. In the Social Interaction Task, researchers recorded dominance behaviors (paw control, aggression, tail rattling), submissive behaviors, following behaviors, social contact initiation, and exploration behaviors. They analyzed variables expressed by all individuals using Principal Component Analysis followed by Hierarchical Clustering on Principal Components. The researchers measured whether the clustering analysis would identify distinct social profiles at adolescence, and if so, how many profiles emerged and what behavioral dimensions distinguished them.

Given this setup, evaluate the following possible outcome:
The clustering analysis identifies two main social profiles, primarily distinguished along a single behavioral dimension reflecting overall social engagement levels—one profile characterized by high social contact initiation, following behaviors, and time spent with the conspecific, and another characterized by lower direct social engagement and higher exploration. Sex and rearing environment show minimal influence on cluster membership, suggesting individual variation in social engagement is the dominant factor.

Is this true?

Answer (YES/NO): NO